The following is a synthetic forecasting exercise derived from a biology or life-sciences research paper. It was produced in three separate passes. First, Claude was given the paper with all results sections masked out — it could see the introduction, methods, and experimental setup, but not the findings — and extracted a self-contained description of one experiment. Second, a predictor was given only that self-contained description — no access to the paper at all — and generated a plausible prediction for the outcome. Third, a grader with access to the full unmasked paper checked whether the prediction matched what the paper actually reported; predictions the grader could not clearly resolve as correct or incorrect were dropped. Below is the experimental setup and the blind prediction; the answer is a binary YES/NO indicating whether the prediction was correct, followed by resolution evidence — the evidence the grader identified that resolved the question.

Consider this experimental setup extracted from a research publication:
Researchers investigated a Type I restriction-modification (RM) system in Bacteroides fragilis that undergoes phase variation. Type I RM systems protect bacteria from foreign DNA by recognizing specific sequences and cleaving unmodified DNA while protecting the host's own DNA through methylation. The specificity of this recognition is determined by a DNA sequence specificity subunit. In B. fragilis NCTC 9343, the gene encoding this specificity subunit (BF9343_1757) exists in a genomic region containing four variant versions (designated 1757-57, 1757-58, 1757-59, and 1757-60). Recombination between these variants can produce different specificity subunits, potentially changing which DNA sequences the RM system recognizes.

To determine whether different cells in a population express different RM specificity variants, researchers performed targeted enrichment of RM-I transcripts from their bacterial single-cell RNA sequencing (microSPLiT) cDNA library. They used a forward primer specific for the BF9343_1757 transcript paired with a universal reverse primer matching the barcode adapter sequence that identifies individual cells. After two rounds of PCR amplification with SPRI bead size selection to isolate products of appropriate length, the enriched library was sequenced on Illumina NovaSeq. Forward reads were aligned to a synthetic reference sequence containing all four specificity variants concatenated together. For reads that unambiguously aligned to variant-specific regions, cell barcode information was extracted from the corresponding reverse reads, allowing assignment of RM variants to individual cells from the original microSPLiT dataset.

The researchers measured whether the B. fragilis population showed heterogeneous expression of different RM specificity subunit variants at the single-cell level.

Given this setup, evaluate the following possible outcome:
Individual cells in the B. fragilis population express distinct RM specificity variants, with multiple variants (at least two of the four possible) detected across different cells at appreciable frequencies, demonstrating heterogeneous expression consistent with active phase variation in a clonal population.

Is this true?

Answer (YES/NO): YES